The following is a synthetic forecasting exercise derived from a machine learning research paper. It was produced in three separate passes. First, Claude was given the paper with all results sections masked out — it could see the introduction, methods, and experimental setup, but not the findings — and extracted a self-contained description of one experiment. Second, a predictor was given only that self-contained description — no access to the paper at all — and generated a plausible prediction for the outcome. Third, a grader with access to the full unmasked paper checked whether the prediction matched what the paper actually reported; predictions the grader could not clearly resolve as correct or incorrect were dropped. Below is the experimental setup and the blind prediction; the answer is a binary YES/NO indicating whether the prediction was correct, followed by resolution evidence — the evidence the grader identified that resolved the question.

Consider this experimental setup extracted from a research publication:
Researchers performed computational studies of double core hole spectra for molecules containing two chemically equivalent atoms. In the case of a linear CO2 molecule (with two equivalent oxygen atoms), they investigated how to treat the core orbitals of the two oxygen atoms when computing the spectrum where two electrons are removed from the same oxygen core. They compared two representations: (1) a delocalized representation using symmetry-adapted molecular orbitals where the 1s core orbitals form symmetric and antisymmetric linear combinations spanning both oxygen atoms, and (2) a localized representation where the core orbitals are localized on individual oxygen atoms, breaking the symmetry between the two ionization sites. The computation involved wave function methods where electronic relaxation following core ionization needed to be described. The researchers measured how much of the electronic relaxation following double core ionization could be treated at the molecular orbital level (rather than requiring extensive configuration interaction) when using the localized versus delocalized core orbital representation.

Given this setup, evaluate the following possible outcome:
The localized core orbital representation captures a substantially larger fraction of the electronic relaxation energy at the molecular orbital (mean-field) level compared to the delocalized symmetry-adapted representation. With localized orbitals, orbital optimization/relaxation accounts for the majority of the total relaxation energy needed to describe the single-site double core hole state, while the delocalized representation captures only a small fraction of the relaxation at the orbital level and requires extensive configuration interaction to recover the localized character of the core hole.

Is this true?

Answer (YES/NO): YES